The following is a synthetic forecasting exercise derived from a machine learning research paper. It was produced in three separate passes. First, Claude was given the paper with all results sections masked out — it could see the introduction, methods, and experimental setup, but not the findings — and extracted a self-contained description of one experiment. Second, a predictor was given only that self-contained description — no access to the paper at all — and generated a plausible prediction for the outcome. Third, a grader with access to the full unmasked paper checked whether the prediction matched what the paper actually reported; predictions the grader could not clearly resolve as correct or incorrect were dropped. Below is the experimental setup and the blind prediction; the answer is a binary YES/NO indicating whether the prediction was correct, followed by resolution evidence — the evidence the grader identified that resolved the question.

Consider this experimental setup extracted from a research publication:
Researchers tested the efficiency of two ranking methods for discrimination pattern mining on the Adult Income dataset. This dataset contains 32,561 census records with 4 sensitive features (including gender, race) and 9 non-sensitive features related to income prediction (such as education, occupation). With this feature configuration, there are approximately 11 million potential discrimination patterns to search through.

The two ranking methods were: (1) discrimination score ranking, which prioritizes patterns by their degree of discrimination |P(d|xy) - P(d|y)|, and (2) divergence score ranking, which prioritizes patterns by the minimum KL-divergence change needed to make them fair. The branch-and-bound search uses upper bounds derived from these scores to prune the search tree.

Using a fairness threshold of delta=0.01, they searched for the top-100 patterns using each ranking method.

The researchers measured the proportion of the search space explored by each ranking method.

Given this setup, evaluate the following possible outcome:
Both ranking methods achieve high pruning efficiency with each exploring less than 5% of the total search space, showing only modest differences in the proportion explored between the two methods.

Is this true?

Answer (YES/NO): NO